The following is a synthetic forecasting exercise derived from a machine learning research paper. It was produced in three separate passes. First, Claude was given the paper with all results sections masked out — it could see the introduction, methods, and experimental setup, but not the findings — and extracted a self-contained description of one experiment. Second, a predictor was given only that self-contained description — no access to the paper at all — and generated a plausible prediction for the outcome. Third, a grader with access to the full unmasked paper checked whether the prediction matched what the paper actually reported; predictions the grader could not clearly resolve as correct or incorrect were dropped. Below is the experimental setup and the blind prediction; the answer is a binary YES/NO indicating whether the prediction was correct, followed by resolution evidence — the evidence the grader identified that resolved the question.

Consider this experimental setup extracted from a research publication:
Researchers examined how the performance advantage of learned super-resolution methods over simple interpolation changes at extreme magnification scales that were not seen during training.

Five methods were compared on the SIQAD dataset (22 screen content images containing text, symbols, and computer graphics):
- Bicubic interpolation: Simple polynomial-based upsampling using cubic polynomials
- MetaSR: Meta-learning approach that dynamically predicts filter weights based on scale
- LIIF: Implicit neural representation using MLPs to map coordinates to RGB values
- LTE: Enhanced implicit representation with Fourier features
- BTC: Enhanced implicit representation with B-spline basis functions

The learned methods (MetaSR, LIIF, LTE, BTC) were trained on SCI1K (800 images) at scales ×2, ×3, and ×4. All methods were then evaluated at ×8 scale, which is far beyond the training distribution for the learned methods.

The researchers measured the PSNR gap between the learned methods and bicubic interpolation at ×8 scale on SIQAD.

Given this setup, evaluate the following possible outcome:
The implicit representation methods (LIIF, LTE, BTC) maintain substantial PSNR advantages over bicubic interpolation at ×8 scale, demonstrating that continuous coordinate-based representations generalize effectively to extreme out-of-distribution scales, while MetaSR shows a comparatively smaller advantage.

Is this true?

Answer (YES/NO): NO